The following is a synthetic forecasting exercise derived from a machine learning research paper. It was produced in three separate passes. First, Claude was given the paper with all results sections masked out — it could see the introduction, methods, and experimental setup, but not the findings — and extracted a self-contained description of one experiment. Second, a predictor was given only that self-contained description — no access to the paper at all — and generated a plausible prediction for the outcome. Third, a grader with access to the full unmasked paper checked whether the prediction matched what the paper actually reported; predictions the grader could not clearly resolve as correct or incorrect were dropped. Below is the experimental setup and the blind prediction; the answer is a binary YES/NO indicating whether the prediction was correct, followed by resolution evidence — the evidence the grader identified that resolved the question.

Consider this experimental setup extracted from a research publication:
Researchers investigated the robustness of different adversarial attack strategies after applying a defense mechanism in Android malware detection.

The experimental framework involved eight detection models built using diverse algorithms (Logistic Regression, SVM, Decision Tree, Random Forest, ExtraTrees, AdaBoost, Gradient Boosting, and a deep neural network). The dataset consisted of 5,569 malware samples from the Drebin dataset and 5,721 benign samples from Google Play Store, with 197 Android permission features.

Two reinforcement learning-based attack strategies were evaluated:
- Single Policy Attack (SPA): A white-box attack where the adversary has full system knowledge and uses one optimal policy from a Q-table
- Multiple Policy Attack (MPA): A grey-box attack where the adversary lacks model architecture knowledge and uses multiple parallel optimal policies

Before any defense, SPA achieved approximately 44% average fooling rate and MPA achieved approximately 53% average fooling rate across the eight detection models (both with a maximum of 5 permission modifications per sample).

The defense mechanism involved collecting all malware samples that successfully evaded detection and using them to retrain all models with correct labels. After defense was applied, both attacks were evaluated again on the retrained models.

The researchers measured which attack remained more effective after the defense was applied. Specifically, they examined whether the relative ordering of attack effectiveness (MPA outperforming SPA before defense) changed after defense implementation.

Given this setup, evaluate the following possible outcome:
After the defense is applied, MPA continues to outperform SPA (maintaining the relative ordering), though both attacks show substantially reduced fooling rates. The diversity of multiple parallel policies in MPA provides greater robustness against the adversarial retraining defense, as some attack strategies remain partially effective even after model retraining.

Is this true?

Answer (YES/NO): YES